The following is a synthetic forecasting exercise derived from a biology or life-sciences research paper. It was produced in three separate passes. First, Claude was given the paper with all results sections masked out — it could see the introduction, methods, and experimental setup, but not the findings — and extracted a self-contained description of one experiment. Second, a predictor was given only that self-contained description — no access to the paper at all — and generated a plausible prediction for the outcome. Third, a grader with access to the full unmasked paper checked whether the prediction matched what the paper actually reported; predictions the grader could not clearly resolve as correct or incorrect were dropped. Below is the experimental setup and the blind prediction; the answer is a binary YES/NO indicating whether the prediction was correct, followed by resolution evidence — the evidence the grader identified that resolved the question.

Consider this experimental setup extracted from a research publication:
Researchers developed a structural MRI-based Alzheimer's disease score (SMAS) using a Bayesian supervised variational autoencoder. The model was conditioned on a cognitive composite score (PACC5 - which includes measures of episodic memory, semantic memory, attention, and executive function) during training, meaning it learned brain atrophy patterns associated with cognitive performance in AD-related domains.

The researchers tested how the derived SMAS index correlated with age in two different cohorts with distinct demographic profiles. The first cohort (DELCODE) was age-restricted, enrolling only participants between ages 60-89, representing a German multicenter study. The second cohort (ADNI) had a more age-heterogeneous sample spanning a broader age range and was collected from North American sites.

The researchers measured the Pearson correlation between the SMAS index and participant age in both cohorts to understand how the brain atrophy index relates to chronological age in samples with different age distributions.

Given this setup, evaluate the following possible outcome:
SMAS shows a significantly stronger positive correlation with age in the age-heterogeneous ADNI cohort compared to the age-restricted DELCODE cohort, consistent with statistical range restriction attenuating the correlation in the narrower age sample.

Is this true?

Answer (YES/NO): NO